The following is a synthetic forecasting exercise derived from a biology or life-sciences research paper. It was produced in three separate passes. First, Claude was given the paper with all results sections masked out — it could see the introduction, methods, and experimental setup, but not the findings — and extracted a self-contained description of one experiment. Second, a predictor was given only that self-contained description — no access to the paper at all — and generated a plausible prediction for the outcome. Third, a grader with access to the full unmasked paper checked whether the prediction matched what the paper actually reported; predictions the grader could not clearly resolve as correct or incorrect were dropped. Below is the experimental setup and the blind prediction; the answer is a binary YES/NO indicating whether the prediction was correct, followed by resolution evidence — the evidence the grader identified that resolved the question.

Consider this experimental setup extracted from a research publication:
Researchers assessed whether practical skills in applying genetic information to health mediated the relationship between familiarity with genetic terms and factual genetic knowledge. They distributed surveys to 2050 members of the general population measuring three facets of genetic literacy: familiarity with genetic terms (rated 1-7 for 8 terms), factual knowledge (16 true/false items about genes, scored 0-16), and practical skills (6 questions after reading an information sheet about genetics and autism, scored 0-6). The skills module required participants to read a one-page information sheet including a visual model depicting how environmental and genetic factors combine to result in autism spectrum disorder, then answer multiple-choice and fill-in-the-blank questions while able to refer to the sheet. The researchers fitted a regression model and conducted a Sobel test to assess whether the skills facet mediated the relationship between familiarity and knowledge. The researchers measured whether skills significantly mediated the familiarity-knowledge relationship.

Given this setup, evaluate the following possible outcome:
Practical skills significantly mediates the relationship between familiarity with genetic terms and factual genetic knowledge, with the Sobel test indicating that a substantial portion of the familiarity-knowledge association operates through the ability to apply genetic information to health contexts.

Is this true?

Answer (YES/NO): YES